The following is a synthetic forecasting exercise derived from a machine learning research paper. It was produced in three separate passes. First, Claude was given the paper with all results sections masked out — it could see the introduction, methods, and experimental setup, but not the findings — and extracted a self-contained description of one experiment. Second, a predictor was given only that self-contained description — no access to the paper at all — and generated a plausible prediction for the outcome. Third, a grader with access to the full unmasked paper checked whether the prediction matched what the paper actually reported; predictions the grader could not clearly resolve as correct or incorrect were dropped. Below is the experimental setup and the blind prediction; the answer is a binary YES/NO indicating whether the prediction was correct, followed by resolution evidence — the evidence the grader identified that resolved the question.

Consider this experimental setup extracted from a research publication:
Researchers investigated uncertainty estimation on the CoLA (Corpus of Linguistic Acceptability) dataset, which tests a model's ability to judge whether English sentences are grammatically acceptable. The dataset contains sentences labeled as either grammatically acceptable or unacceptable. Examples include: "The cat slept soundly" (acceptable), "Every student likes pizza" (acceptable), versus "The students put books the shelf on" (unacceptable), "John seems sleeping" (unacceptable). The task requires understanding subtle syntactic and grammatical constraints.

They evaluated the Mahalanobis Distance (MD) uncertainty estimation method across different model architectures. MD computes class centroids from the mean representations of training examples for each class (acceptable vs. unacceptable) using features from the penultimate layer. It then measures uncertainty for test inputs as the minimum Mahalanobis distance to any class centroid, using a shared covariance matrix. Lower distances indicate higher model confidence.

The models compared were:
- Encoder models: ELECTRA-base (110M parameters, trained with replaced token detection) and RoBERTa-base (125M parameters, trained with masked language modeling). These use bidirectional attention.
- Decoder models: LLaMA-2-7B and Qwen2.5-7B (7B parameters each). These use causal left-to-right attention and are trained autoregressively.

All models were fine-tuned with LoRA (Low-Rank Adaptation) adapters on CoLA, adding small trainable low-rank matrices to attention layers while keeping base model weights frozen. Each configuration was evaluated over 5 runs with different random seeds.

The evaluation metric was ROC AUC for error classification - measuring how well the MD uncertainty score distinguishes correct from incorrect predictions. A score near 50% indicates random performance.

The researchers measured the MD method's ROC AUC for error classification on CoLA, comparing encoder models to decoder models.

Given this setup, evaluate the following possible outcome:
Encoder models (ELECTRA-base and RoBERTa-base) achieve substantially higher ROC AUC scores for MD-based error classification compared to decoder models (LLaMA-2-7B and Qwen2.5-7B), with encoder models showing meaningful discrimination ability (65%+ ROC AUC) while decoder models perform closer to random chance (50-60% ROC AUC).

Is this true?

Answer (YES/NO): YES